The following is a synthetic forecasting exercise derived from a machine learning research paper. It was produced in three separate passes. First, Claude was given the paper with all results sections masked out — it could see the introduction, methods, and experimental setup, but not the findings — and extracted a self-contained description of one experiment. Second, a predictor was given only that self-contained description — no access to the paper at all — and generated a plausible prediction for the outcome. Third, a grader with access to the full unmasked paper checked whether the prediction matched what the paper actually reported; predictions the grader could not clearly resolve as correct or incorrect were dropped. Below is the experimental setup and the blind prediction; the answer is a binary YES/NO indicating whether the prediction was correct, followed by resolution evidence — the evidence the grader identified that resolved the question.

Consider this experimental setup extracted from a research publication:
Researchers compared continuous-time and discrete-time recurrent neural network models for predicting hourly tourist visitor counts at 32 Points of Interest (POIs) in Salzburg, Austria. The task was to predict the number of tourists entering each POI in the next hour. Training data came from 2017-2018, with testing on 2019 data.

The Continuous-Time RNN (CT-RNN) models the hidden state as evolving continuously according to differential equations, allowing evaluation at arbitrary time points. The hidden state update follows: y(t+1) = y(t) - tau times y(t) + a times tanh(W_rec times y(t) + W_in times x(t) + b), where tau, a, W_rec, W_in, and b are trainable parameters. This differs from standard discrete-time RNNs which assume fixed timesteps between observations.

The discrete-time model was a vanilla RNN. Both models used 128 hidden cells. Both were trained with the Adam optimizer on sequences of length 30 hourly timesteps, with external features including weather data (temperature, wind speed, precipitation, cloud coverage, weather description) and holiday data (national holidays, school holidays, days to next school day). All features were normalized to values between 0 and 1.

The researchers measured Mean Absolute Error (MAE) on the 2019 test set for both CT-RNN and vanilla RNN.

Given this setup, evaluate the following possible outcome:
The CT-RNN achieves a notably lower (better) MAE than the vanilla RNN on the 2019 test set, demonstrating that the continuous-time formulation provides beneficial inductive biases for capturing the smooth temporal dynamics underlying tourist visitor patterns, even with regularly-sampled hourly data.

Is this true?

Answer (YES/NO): YES